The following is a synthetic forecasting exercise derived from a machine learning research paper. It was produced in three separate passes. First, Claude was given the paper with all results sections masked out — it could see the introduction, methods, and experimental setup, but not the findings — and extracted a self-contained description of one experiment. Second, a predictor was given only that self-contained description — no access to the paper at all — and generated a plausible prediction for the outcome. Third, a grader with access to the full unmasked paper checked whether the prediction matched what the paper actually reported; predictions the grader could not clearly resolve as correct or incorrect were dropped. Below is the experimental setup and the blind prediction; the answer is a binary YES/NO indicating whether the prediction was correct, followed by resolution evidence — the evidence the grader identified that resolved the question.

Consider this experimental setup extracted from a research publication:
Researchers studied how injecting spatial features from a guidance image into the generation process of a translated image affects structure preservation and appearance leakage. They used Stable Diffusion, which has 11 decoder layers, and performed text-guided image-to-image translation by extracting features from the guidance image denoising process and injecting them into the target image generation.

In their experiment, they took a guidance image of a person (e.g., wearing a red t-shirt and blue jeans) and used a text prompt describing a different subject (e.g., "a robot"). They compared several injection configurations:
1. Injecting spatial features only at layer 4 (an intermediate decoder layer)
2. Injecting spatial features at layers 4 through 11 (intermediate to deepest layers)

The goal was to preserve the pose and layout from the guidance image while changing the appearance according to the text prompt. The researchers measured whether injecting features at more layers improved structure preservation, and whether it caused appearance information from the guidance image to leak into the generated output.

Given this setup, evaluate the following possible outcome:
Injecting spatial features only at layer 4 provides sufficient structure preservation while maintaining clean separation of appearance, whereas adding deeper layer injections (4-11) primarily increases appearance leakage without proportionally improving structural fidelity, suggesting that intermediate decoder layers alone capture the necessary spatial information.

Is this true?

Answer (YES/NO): NO